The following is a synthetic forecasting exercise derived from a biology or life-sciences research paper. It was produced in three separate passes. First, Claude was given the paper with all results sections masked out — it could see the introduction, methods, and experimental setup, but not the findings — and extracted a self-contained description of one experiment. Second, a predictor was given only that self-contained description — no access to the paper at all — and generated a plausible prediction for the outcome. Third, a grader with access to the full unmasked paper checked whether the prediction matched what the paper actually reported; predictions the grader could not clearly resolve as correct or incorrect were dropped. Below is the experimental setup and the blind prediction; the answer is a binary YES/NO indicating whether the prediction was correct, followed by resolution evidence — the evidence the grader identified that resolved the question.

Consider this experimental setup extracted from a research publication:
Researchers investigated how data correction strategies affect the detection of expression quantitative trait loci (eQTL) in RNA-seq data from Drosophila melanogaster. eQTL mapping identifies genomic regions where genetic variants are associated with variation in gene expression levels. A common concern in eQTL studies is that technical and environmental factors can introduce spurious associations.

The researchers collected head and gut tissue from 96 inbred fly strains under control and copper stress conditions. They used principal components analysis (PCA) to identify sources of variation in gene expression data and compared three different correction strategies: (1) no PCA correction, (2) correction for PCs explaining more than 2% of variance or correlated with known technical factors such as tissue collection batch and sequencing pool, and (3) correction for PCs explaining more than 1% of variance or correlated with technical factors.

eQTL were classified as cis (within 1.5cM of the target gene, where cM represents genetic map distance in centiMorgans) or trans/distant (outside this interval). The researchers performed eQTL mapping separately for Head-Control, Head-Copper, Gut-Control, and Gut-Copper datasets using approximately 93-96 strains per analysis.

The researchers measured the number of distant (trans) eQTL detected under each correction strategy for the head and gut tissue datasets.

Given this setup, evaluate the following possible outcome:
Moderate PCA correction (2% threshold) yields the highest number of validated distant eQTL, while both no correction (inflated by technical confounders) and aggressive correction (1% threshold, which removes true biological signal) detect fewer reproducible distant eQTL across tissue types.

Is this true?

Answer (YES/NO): NO